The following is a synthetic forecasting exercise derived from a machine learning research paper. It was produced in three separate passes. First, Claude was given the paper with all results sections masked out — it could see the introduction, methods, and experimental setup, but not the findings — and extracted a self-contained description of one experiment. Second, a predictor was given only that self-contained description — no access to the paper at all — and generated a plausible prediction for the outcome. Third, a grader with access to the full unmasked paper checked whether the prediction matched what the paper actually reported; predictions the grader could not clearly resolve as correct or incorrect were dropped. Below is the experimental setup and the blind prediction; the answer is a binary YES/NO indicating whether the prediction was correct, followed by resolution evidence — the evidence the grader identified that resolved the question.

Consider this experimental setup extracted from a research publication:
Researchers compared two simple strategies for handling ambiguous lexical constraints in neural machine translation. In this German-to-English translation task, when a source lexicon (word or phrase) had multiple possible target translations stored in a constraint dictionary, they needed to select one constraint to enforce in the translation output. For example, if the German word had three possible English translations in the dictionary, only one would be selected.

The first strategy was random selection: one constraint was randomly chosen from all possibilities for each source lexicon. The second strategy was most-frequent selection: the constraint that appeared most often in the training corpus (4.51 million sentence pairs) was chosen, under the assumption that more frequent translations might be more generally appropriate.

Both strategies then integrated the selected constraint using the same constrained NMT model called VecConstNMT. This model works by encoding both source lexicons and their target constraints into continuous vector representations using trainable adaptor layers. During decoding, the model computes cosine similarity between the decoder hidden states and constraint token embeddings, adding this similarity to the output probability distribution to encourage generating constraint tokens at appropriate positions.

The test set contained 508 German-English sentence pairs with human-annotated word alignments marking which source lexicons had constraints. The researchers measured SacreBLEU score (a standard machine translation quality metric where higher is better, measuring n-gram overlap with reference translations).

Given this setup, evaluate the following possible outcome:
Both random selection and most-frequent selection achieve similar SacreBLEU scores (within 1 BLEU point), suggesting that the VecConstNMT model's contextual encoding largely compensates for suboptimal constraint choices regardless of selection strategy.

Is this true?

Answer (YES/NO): YES